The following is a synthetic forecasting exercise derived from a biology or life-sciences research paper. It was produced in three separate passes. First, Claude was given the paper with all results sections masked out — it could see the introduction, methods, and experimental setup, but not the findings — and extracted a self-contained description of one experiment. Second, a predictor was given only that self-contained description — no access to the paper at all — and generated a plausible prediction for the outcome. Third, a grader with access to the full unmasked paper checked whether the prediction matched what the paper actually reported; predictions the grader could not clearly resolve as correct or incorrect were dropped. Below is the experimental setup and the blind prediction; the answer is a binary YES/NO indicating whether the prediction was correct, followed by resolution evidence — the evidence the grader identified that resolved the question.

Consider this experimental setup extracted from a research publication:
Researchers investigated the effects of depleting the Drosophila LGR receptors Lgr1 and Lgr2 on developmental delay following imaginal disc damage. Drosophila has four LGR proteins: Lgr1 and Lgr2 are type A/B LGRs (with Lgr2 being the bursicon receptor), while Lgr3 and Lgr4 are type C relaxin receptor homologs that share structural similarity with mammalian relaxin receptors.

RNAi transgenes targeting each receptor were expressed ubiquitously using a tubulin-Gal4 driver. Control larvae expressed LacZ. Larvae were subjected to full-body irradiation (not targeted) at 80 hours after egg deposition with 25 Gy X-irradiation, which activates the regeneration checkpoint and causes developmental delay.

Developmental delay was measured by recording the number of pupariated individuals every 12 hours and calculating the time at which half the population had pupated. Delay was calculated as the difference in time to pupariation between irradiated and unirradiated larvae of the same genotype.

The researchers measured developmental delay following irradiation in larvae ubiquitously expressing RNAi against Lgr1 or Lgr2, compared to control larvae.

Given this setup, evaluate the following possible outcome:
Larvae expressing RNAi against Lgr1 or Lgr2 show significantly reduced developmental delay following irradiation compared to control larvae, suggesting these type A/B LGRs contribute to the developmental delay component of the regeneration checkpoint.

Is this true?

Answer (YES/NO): NO